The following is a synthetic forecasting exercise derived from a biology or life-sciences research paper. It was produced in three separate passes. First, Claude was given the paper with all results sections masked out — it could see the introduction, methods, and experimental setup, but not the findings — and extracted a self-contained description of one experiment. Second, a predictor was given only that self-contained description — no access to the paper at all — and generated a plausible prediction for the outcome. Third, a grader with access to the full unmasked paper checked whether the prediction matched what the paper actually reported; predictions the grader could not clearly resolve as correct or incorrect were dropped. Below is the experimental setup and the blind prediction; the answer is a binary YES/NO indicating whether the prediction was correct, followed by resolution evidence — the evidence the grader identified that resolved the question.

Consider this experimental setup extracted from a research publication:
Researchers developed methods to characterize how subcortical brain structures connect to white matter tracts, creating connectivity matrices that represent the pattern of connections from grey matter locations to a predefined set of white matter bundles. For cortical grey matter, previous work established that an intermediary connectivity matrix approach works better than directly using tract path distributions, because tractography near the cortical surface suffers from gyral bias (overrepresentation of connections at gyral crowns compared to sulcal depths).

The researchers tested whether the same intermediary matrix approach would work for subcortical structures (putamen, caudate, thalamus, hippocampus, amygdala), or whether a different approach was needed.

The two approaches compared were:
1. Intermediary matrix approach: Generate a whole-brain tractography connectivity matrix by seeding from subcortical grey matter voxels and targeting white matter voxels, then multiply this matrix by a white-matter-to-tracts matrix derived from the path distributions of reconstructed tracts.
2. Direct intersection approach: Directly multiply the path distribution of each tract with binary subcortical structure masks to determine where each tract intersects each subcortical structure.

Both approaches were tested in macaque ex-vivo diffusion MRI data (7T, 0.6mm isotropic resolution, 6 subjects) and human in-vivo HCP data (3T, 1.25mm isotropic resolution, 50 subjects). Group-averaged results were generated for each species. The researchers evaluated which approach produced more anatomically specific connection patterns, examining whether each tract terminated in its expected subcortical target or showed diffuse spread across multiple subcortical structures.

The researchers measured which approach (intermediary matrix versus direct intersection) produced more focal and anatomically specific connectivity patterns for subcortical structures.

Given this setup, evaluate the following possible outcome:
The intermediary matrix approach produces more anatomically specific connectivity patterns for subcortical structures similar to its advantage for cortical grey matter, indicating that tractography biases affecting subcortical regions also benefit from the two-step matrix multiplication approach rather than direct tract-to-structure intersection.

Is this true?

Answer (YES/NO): NO